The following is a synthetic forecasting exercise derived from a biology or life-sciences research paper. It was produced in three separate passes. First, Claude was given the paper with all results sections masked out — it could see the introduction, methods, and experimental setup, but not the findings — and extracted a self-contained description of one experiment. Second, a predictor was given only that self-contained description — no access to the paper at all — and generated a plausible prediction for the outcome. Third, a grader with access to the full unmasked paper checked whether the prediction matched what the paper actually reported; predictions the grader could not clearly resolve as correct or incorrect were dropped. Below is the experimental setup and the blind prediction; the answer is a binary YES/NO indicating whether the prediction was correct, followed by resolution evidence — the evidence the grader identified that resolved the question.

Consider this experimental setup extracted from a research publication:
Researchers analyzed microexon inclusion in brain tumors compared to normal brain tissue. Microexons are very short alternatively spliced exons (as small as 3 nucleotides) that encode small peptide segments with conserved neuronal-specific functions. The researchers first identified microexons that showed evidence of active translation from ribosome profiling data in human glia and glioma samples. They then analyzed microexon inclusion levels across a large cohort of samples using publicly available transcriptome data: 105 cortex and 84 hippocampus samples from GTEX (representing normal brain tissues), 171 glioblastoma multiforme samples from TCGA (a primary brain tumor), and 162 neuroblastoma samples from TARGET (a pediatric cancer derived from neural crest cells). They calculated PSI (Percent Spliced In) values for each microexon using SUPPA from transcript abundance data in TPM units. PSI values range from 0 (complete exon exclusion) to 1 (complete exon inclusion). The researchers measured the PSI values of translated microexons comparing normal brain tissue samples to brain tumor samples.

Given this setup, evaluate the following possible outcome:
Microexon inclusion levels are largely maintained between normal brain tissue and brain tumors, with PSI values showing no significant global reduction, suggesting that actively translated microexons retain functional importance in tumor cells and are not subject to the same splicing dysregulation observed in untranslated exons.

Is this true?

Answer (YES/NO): NO